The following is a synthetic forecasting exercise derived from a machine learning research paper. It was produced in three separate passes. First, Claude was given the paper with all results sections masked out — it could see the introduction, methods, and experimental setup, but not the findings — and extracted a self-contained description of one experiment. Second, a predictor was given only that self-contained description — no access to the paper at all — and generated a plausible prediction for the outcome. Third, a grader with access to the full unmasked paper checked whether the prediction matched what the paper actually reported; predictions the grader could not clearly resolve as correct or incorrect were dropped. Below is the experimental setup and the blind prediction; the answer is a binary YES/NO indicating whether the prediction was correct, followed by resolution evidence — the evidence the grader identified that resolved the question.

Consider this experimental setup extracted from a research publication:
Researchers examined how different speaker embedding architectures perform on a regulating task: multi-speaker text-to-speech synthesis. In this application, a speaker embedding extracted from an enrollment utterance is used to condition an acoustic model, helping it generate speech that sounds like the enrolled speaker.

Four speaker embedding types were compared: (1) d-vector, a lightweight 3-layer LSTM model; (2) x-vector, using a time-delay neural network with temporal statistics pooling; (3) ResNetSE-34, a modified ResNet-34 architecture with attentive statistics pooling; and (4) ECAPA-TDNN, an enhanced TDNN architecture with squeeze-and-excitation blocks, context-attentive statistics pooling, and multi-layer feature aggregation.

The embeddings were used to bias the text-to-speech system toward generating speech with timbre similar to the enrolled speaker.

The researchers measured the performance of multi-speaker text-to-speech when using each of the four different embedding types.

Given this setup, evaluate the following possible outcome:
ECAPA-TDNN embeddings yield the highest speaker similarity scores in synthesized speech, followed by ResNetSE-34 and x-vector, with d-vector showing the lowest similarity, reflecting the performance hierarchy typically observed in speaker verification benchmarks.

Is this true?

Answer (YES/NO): NO